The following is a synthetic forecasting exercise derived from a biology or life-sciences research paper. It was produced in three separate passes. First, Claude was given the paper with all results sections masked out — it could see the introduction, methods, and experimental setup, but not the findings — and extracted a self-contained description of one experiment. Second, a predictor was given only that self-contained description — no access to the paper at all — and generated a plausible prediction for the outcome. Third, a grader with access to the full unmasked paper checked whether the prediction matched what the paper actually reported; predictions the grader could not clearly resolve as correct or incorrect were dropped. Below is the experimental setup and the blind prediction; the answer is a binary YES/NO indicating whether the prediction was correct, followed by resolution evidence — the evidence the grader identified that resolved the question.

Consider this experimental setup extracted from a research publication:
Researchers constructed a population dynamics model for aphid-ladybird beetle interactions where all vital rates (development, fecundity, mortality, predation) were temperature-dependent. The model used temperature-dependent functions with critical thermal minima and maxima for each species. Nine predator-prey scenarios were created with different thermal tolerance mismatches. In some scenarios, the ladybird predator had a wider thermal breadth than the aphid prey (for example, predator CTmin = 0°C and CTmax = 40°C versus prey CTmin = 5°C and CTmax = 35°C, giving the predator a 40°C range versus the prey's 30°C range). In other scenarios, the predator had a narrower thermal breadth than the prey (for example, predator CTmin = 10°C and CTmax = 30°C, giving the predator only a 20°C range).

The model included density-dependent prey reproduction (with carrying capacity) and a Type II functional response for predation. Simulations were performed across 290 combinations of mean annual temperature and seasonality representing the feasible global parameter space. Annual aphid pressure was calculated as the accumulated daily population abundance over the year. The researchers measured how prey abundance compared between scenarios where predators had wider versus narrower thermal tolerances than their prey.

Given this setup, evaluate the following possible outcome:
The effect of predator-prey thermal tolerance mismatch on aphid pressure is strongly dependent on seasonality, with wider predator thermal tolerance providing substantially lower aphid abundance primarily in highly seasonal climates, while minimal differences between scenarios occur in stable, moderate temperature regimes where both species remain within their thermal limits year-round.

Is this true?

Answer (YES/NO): NO